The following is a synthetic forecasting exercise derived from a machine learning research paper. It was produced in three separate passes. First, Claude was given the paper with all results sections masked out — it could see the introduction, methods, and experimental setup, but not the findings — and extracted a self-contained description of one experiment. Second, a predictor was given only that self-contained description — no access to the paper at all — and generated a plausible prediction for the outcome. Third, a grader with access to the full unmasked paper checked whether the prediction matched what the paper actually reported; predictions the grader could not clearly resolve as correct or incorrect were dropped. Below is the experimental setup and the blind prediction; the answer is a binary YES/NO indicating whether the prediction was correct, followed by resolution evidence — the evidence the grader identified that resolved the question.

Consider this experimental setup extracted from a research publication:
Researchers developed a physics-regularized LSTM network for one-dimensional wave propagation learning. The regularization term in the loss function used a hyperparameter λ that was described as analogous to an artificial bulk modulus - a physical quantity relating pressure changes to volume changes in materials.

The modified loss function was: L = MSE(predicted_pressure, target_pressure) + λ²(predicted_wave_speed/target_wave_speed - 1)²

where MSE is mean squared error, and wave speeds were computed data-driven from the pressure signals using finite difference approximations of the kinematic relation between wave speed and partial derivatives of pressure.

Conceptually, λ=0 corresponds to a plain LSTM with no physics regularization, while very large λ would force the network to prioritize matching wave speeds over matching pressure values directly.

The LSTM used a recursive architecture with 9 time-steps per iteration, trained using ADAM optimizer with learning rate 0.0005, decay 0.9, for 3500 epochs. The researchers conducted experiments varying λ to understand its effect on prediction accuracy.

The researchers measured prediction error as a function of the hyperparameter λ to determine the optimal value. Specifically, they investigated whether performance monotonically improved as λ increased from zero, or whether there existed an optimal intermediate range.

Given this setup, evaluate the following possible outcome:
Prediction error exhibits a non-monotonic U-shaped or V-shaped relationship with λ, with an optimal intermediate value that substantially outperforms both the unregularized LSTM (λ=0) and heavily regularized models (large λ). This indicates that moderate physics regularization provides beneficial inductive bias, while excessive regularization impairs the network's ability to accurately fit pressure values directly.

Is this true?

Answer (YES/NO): YES